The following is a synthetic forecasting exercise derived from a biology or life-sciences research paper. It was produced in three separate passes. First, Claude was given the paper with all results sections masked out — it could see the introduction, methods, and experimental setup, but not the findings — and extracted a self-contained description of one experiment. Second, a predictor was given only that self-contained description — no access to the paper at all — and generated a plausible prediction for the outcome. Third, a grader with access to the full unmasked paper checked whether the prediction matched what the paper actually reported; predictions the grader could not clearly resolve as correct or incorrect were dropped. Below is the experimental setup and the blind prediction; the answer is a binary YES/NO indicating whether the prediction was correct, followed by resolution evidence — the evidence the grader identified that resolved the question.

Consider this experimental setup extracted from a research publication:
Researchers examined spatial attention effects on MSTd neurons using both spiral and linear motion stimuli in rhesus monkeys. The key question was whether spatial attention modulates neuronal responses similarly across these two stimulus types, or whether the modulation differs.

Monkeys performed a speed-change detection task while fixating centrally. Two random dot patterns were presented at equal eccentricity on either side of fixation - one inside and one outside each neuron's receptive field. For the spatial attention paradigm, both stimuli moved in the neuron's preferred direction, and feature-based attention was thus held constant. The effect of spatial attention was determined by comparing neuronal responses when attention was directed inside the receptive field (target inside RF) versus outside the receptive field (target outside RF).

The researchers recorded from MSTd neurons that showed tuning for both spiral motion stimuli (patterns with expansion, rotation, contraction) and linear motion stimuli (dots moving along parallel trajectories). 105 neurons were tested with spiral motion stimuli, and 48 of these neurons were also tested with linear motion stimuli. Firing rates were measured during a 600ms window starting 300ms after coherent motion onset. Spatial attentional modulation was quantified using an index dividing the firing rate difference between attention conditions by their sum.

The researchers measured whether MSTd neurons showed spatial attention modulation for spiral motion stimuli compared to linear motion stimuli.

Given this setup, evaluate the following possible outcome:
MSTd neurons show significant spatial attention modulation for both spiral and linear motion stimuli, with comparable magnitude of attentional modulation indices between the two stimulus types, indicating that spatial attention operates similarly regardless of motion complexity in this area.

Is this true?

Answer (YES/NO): YES